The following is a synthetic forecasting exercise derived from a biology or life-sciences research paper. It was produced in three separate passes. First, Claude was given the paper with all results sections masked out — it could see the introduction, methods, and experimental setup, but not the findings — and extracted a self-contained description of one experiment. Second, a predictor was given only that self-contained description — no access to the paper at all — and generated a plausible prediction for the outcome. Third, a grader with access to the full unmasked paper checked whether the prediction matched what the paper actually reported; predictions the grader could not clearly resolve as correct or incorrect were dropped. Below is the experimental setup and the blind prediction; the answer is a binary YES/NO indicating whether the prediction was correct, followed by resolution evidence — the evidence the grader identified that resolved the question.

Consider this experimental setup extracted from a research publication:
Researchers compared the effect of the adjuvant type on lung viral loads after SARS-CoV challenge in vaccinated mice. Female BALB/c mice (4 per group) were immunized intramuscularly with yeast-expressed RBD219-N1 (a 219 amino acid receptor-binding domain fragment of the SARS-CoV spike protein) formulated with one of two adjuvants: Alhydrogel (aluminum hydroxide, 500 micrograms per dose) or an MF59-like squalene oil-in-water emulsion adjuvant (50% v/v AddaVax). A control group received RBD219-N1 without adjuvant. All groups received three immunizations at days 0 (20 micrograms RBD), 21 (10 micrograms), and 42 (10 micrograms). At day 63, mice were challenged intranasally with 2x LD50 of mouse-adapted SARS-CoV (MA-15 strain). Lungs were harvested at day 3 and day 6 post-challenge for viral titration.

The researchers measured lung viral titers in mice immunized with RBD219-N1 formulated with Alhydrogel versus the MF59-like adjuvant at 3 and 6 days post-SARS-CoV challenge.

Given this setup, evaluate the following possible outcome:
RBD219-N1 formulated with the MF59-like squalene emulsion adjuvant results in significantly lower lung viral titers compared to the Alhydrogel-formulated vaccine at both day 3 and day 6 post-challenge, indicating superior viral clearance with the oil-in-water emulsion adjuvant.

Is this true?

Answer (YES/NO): NO